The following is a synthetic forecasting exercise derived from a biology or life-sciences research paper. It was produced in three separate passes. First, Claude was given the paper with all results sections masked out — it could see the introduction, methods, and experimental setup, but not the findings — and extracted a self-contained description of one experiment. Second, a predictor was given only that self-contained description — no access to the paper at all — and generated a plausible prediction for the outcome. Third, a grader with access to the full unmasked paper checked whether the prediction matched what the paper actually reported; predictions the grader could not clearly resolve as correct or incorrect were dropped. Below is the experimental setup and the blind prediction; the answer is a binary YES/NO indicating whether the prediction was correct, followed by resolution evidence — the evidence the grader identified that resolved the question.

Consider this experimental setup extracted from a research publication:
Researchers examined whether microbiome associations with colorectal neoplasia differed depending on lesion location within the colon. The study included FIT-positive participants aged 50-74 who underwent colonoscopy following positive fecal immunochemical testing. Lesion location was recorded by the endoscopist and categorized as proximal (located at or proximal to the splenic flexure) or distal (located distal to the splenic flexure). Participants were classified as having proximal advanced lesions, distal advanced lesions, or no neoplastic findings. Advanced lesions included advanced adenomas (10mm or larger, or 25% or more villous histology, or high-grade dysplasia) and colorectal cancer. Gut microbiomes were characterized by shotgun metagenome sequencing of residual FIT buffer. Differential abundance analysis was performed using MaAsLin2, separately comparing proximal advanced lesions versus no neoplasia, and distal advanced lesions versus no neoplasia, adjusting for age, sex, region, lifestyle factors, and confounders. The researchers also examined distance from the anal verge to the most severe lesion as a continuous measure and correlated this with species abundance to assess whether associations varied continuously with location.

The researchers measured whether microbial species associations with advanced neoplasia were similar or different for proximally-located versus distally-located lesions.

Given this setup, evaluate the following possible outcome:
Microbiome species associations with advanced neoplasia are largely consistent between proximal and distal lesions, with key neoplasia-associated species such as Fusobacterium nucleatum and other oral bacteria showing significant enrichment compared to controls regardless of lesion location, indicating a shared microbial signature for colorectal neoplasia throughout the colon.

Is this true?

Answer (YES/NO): NO